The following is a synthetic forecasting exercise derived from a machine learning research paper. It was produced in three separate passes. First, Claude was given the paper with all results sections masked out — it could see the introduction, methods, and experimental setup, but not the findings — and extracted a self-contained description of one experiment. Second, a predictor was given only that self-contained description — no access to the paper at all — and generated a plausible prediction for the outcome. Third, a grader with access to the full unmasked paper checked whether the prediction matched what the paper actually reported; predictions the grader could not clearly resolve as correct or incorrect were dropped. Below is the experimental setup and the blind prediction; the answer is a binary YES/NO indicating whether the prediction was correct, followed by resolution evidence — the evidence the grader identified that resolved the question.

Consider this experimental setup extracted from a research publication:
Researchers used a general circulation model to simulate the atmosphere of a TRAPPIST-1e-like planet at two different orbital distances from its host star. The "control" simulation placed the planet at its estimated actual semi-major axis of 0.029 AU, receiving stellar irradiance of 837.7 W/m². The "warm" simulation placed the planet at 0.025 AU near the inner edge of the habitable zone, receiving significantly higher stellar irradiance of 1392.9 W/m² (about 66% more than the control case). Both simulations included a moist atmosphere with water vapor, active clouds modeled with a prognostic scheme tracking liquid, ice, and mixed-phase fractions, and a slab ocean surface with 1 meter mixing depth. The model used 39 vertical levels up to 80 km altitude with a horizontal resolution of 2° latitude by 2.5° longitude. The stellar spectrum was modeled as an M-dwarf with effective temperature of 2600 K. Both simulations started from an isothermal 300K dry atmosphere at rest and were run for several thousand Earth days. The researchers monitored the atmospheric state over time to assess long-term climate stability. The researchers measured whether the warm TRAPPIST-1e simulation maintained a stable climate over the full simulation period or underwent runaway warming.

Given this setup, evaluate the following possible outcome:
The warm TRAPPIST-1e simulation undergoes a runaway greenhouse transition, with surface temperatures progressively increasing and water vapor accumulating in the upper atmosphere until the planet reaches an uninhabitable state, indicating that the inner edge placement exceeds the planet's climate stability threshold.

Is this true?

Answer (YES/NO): YES